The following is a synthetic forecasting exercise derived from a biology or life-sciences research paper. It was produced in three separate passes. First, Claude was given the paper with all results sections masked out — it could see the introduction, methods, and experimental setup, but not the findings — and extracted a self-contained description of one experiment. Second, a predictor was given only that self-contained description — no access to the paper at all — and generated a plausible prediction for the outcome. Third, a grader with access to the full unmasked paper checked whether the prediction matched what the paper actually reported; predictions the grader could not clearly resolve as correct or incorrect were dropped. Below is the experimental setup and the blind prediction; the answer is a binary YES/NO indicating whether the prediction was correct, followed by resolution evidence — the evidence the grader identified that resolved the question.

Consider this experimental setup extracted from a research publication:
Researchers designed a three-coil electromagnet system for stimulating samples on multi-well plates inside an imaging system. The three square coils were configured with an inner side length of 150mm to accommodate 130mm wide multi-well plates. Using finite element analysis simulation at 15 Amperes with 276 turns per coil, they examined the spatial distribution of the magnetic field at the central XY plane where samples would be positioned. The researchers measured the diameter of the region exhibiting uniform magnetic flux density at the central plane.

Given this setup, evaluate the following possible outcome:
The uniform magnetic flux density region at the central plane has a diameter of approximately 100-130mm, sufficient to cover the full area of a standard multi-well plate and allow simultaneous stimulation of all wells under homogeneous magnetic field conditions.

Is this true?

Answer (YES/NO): NO